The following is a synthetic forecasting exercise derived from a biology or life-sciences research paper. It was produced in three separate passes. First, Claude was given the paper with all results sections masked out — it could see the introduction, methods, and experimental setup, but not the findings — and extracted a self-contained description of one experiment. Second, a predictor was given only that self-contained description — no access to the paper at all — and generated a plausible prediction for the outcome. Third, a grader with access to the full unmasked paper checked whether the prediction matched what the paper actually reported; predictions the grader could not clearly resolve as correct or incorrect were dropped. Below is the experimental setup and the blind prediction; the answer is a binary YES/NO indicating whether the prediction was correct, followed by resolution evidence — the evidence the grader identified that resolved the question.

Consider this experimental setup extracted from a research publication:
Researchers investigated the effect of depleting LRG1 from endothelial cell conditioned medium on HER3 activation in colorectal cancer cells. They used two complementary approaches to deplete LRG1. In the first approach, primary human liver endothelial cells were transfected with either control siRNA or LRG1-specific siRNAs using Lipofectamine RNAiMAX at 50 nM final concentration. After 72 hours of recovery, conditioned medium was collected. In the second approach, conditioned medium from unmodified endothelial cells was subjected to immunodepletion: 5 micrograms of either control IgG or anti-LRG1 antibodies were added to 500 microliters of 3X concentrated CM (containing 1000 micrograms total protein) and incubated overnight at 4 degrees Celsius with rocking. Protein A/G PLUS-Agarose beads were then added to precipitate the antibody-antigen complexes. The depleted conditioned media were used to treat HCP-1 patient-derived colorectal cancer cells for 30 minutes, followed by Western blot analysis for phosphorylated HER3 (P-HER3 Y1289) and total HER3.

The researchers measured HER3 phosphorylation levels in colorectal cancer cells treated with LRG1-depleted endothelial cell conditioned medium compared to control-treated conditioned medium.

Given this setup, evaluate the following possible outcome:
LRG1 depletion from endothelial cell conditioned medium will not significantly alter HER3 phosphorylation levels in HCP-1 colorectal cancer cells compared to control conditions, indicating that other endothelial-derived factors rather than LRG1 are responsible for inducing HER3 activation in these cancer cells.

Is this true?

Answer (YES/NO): NO